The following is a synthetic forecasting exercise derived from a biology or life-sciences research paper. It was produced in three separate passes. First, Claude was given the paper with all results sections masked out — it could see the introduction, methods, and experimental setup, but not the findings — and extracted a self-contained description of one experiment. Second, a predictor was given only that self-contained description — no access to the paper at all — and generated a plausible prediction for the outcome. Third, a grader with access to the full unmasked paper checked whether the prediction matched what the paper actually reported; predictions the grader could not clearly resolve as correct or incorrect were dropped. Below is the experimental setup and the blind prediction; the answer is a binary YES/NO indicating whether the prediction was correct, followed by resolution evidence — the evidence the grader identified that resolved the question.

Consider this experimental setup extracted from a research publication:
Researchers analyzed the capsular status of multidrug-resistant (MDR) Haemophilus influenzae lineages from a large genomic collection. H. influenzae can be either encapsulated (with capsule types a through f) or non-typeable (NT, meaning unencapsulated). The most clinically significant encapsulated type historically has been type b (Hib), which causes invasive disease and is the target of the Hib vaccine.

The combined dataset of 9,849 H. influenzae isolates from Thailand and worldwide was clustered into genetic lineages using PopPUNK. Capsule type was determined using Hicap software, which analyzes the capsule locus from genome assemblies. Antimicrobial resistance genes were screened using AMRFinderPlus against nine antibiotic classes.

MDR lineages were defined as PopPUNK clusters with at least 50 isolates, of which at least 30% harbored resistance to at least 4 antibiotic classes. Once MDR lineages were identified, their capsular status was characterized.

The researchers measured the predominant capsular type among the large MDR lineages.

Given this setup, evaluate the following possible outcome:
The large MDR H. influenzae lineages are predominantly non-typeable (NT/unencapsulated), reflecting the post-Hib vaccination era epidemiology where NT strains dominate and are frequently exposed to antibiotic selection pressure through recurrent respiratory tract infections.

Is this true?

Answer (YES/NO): YES